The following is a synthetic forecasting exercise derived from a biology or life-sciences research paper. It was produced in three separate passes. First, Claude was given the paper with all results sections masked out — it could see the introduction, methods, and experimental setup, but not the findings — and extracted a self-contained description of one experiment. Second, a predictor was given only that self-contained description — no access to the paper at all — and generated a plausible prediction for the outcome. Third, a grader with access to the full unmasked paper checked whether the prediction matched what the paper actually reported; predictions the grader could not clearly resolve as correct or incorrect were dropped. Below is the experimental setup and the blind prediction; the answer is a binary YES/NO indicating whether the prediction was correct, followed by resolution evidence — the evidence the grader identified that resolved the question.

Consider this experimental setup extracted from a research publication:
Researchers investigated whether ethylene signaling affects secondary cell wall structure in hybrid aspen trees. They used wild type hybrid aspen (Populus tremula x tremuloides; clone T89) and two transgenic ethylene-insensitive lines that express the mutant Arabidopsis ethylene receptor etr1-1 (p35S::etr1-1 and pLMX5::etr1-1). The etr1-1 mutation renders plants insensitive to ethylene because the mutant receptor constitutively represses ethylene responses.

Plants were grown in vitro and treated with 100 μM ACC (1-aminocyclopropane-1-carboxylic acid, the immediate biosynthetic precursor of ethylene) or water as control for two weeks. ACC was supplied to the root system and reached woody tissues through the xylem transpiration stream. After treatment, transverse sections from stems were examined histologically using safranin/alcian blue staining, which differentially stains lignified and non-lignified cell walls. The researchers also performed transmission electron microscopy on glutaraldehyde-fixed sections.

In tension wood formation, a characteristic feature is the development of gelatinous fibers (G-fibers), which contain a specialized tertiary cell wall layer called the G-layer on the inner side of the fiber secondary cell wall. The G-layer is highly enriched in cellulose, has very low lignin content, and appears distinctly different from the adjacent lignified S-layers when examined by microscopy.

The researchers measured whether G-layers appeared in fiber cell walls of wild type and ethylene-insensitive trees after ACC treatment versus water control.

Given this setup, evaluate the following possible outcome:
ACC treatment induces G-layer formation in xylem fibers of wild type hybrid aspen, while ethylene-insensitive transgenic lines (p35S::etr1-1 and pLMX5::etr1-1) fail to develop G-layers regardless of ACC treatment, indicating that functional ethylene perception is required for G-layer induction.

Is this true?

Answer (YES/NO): YES